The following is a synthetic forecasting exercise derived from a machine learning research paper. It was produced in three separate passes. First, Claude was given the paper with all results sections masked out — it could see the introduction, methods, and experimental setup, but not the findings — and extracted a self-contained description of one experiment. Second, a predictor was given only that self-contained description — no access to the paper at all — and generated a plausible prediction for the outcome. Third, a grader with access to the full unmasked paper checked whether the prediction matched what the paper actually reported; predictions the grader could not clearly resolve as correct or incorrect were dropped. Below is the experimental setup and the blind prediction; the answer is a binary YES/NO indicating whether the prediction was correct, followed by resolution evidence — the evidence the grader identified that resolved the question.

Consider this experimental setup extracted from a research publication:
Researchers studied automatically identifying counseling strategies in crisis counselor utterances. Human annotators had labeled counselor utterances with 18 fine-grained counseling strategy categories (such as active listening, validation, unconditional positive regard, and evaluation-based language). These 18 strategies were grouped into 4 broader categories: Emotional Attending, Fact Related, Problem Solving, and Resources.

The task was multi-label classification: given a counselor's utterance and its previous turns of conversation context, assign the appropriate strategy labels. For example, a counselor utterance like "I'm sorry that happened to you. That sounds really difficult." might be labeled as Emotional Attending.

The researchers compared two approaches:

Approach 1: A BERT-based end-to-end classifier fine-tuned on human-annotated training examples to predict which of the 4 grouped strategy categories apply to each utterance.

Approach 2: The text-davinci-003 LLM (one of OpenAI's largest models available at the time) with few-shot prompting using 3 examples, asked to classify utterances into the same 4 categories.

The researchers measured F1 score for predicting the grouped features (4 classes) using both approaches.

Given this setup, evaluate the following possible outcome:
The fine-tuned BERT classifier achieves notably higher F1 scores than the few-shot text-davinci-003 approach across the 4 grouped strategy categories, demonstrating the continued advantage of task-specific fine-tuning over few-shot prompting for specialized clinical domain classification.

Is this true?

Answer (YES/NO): YES